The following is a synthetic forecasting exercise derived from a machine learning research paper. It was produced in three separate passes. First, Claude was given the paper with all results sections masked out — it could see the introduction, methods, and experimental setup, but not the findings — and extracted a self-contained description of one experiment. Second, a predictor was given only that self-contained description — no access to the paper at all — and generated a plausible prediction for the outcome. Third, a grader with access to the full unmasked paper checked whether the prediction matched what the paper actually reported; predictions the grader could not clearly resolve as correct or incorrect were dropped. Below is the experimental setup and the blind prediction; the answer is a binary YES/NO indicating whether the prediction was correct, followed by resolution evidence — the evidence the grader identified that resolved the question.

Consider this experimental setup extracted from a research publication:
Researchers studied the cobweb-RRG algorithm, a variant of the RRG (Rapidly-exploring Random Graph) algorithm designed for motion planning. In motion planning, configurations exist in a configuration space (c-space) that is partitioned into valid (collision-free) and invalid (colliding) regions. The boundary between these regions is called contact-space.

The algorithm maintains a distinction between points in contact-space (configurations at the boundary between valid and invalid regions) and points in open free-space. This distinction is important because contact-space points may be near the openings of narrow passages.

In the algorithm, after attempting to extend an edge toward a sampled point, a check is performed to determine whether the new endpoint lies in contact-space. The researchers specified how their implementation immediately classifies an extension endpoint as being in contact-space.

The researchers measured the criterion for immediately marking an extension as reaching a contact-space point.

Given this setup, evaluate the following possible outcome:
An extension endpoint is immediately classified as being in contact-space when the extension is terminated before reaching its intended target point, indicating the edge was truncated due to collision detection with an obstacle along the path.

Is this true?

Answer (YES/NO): NO